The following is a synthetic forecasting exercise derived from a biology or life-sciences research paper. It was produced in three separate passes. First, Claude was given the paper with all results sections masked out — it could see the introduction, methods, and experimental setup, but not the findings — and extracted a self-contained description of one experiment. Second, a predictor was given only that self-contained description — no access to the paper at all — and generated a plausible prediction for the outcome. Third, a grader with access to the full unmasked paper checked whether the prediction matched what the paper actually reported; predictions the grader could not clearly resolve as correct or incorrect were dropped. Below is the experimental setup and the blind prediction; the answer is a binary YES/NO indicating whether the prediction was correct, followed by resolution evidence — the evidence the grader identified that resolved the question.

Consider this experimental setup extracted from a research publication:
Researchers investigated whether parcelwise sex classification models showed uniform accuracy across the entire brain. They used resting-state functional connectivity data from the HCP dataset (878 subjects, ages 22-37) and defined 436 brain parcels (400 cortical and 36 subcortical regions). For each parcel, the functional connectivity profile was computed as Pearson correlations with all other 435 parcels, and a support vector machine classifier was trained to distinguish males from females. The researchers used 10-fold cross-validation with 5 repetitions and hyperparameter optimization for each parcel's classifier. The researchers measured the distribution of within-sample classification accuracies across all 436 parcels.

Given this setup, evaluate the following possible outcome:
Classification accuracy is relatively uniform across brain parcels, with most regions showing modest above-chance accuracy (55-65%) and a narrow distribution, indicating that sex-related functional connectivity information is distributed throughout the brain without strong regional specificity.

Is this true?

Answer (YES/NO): NO